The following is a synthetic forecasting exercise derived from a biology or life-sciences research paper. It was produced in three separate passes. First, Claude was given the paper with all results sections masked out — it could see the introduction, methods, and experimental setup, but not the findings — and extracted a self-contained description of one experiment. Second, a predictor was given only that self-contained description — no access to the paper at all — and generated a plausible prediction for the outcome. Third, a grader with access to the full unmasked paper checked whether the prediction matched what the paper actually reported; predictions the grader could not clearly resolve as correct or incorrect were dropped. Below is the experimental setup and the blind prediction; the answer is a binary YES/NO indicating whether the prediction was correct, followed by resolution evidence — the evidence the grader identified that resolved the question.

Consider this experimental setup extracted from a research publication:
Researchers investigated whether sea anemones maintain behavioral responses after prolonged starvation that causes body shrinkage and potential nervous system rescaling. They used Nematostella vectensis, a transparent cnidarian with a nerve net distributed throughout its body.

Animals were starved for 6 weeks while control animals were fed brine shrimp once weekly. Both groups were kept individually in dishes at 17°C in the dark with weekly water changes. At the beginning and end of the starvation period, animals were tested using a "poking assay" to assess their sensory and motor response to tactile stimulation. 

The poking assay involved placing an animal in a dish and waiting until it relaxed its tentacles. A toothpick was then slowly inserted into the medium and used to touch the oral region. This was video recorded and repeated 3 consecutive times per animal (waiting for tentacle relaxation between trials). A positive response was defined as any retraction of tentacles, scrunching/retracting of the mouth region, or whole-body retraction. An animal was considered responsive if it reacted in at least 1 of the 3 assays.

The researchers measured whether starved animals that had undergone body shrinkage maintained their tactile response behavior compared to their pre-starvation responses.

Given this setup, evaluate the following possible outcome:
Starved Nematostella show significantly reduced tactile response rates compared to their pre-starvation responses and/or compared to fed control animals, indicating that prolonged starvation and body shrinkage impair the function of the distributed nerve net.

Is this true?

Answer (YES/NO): NO